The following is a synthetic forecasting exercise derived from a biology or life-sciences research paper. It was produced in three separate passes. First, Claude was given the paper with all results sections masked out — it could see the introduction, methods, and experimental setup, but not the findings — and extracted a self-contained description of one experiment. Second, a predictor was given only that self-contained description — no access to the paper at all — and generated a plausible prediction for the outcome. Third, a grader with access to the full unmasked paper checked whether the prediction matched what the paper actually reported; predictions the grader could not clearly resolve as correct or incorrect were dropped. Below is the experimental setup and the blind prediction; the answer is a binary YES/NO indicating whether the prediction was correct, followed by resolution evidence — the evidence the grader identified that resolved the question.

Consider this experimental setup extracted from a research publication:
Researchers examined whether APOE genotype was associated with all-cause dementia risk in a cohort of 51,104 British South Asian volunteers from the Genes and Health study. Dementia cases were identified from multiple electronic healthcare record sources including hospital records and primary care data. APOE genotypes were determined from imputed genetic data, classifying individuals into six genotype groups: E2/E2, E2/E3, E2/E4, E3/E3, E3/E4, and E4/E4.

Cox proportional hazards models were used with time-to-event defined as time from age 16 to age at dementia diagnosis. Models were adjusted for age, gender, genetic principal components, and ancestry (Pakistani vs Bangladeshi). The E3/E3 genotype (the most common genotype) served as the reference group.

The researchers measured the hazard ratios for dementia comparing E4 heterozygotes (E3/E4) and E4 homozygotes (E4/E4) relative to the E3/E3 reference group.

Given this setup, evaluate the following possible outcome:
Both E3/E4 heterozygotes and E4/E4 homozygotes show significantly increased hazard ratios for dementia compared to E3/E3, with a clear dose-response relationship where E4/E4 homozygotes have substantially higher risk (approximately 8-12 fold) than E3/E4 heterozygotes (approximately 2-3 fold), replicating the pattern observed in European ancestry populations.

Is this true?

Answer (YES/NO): NO